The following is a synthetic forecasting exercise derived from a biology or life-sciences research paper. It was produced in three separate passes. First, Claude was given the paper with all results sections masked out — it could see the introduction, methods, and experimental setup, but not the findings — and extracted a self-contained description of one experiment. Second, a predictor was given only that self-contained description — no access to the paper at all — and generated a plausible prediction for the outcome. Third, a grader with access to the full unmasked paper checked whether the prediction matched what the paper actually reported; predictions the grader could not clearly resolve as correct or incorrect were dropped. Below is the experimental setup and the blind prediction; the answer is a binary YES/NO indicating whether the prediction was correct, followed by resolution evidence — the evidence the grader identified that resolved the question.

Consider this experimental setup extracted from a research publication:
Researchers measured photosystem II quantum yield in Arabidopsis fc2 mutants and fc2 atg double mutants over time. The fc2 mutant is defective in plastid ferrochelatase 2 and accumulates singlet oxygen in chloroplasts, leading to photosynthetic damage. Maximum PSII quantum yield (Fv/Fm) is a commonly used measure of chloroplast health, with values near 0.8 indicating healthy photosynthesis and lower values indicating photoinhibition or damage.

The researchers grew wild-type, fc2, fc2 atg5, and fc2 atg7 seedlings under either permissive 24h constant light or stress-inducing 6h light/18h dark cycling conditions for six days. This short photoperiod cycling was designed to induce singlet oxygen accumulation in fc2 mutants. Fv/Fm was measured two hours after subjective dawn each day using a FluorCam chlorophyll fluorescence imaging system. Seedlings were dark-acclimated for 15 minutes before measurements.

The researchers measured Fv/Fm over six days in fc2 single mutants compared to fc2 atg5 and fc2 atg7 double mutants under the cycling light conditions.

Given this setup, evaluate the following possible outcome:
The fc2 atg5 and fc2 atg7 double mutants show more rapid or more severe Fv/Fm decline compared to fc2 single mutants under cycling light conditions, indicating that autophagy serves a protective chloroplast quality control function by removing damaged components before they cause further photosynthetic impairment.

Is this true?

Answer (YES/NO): NO